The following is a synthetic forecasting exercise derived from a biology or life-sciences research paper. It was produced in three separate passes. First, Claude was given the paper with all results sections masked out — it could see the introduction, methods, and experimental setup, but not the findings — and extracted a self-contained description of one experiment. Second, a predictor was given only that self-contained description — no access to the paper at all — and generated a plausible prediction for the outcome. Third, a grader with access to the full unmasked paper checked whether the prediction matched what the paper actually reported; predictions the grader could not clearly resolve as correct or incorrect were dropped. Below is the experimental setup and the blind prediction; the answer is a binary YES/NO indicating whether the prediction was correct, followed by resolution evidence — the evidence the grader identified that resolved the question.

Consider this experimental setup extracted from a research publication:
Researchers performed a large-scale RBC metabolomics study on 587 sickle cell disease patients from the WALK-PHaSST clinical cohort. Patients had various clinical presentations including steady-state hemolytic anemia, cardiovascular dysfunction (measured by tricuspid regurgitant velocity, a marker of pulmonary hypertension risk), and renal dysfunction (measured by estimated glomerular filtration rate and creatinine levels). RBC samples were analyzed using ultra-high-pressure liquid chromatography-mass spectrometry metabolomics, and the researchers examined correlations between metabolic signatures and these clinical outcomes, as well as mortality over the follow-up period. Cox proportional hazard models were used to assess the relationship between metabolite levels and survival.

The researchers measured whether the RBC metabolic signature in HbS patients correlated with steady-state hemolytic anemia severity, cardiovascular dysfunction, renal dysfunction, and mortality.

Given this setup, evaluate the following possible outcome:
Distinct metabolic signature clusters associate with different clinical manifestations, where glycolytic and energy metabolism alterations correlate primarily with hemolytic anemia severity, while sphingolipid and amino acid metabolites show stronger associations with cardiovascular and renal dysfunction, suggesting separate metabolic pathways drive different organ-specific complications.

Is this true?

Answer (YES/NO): NO